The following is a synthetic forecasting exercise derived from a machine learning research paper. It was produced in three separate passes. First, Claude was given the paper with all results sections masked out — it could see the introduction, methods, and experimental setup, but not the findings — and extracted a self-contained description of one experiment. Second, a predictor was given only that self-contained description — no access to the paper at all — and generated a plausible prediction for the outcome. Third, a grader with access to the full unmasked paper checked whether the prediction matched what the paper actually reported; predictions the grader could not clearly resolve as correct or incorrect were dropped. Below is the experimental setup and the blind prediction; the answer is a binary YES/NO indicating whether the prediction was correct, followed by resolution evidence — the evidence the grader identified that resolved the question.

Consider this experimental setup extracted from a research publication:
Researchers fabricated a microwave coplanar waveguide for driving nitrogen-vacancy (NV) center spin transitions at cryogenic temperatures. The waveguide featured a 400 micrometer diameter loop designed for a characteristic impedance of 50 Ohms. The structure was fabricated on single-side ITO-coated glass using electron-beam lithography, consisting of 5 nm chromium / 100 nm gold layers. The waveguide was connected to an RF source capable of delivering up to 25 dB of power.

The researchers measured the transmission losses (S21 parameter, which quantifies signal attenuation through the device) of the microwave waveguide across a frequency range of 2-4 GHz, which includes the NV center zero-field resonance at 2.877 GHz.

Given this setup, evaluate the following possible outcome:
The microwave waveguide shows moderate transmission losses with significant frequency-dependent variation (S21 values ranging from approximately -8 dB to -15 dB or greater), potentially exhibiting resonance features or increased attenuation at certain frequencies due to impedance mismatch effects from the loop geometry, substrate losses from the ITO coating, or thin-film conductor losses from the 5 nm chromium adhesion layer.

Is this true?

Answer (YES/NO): NO